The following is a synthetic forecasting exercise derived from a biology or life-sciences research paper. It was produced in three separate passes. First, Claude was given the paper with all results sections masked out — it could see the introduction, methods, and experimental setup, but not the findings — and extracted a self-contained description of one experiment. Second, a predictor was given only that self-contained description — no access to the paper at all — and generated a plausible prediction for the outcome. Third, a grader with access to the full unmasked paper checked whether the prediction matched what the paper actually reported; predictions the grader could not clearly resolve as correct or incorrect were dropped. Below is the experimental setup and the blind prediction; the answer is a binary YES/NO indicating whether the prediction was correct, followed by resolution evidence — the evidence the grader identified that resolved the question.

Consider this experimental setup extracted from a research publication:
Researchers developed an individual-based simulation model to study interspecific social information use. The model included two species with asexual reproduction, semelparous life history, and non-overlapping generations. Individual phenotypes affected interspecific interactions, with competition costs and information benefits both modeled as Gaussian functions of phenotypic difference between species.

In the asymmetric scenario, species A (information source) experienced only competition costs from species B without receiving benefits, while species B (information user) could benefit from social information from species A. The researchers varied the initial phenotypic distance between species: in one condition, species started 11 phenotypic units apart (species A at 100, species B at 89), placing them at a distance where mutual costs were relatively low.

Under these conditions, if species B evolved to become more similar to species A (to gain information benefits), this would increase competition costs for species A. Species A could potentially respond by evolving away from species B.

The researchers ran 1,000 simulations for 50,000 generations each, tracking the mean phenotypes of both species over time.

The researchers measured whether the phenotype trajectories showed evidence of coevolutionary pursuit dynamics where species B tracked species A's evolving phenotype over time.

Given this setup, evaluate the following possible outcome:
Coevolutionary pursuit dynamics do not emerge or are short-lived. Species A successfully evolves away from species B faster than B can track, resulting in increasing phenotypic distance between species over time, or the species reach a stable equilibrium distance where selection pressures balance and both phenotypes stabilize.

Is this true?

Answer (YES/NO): NO